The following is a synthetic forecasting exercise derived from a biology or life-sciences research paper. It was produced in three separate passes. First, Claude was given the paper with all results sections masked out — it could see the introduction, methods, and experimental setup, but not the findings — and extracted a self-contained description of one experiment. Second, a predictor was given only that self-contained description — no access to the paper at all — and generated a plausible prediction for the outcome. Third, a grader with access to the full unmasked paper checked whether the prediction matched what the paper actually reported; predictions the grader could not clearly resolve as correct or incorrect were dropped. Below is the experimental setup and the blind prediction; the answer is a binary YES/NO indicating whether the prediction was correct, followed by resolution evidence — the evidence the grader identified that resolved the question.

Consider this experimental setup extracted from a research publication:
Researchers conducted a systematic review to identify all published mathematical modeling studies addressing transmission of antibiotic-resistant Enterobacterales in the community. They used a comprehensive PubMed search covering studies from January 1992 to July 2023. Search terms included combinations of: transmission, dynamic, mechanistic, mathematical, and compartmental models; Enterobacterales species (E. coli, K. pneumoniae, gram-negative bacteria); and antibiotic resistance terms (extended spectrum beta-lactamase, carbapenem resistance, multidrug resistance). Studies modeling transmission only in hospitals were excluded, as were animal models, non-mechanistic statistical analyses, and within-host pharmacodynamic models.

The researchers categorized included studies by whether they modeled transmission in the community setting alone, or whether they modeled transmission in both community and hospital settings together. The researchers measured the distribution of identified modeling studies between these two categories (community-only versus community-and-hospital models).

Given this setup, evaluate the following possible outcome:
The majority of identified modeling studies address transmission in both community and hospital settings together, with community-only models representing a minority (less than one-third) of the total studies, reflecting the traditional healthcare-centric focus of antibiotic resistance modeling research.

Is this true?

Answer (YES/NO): NO